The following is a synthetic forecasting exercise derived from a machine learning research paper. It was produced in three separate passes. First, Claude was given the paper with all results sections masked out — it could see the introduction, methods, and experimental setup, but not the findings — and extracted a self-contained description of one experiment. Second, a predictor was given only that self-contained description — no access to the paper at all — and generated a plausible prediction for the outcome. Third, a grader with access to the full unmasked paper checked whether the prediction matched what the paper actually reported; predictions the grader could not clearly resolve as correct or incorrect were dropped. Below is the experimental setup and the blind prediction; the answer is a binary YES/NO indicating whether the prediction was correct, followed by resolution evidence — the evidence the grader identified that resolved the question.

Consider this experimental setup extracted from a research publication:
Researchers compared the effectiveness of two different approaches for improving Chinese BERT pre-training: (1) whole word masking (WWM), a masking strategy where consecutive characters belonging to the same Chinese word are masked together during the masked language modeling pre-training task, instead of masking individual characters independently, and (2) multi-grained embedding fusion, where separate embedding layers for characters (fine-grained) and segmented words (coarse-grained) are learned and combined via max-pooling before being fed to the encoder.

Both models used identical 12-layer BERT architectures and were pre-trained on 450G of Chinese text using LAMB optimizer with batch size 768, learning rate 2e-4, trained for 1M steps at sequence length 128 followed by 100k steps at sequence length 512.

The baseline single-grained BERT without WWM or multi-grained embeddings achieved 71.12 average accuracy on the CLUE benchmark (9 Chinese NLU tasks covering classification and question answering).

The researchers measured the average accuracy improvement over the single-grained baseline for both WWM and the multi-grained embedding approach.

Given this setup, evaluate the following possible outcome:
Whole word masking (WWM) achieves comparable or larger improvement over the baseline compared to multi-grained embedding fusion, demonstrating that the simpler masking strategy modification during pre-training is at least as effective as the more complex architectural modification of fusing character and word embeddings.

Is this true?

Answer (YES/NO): NO